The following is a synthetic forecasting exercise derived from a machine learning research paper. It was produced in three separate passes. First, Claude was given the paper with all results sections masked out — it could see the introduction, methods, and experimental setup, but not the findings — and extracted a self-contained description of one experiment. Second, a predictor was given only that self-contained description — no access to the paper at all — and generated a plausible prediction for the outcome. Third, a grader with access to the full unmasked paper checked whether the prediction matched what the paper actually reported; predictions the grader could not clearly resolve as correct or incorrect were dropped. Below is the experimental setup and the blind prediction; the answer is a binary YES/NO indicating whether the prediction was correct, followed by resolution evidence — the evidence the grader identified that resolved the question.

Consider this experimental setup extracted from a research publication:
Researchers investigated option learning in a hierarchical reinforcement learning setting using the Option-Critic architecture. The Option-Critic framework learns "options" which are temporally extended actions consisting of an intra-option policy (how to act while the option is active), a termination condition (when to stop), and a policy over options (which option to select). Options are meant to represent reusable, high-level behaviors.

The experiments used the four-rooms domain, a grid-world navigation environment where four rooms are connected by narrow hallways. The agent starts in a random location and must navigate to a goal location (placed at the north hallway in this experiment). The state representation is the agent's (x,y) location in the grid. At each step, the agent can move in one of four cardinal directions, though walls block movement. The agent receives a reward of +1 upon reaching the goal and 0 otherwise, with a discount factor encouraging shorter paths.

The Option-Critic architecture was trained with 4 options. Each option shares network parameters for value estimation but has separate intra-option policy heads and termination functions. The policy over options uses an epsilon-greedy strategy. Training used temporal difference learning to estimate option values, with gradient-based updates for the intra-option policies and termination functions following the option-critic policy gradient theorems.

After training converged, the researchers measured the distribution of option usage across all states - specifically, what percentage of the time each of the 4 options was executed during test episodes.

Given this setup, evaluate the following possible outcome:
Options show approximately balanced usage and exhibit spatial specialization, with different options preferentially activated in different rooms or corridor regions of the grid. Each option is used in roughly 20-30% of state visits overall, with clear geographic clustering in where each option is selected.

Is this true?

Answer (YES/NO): NO